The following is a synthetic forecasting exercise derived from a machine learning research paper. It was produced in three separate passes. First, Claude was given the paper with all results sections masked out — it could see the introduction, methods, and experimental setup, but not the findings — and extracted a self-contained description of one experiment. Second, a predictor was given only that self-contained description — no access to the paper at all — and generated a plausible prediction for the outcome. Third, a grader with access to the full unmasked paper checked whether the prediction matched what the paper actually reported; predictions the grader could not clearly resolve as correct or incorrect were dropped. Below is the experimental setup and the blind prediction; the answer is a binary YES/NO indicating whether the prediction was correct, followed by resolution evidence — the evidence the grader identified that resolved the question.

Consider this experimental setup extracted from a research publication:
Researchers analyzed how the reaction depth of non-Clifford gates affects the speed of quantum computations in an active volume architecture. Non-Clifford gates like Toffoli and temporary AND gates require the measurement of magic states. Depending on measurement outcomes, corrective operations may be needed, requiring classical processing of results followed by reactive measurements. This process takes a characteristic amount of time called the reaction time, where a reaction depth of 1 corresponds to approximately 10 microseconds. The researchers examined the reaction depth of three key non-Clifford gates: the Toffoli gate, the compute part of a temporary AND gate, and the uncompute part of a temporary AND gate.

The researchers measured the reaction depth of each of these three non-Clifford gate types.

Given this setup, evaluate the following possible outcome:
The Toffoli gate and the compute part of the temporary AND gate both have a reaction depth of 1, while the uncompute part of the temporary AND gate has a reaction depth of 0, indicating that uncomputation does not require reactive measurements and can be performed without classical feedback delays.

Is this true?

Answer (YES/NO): NO